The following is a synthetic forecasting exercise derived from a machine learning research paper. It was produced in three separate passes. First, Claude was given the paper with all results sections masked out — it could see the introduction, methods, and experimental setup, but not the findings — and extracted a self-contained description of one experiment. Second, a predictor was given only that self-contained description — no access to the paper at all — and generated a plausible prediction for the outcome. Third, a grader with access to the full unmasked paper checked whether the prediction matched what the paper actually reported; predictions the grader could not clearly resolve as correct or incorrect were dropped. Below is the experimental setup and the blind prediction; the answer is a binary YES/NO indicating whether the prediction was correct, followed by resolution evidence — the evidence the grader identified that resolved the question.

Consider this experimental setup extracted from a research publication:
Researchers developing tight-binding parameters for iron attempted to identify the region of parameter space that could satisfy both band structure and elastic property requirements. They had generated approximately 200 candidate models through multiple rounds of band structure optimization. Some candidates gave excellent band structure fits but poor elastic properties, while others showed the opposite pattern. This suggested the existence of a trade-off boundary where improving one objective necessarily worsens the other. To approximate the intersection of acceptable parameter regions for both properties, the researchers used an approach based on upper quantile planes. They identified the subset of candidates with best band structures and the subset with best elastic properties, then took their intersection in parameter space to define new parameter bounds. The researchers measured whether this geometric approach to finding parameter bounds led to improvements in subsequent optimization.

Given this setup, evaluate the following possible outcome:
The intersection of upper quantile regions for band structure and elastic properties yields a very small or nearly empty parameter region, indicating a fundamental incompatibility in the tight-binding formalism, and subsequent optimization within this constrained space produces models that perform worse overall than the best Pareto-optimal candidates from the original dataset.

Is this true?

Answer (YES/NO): NO